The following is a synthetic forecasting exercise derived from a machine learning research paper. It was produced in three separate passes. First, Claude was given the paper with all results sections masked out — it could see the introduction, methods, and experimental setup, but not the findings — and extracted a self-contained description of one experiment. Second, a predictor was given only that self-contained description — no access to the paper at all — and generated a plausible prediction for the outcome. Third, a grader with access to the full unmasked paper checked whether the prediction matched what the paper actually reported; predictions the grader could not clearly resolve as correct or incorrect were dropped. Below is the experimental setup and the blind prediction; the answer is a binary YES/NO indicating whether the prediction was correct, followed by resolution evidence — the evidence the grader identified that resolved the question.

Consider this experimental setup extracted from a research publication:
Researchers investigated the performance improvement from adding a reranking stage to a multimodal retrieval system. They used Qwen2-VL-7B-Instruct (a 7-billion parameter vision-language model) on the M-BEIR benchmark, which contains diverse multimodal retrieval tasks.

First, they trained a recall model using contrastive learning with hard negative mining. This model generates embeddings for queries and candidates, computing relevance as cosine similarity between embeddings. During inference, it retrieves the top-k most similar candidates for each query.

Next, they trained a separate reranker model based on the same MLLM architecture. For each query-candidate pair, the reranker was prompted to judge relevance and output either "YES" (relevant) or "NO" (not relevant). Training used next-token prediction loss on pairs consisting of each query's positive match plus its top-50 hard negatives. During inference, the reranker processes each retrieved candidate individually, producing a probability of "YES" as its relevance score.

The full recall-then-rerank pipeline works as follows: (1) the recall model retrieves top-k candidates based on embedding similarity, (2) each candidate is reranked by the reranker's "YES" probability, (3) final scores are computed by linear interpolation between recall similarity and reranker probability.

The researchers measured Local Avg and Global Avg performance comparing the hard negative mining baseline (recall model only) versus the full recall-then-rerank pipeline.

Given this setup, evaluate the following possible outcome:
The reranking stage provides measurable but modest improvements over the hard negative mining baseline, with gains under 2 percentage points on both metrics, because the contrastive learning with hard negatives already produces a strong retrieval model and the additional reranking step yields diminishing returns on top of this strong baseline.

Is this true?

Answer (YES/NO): NO